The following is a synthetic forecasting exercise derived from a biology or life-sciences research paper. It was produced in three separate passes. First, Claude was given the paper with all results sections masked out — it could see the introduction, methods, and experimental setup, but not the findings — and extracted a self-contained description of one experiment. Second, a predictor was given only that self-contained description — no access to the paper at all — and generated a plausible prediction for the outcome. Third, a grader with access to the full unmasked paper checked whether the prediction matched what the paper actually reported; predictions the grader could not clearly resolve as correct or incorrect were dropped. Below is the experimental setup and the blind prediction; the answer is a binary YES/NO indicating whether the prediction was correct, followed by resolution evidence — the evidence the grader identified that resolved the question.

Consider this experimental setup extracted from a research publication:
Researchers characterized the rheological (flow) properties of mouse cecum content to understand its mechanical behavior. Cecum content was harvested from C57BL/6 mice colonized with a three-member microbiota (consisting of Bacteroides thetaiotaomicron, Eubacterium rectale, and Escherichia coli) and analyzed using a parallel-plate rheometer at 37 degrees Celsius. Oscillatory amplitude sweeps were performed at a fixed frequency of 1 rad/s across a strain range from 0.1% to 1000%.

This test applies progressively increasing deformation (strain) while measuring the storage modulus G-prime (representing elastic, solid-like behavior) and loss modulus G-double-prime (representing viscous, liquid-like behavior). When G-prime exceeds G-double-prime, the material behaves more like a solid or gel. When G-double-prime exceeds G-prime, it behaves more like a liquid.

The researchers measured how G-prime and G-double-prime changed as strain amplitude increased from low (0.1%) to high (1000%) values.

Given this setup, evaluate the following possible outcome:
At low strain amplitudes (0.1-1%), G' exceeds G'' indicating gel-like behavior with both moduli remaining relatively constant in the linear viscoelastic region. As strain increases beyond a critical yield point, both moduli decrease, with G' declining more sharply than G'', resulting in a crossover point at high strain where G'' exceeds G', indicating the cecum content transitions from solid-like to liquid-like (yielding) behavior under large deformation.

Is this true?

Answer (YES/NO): YES